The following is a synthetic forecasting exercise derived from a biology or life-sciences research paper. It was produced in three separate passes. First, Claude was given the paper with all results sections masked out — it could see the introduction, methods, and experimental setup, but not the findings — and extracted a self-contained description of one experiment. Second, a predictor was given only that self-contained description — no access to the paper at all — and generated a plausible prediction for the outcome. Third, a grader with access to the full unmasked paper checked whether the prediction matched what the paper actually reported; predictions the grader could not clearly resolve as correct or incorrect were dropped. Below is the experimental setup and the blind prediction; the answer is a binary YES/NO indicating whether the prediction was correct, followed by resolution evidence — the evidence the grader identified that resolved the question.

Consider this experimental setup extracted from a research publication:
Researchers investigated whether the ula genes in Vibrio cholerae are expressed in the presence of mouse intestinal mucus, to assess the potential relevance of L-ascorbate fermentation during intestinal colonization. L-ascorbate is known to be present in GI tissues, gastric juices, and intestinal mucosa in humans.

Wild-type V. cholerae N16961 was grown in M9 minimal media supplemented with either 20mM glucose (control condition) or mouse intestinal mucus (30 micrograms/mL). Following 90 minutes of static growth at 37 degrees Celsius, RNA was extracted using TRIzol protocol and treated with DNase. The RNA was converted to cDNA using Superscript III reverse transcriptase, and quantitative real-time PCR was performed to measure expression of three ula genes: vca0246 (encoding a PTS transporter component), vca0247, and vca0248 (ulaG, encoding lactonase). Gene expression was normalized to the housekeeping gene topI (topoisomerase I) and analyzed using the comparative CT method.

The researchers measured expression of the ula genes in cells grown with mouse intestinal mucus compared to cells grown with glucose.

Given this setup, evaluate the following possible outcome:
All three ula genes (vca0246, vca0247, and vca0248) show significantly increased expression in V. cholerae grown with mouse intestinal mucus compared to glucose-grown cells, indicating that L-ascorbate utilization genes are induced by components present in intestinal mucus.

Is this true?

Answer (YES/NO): YES